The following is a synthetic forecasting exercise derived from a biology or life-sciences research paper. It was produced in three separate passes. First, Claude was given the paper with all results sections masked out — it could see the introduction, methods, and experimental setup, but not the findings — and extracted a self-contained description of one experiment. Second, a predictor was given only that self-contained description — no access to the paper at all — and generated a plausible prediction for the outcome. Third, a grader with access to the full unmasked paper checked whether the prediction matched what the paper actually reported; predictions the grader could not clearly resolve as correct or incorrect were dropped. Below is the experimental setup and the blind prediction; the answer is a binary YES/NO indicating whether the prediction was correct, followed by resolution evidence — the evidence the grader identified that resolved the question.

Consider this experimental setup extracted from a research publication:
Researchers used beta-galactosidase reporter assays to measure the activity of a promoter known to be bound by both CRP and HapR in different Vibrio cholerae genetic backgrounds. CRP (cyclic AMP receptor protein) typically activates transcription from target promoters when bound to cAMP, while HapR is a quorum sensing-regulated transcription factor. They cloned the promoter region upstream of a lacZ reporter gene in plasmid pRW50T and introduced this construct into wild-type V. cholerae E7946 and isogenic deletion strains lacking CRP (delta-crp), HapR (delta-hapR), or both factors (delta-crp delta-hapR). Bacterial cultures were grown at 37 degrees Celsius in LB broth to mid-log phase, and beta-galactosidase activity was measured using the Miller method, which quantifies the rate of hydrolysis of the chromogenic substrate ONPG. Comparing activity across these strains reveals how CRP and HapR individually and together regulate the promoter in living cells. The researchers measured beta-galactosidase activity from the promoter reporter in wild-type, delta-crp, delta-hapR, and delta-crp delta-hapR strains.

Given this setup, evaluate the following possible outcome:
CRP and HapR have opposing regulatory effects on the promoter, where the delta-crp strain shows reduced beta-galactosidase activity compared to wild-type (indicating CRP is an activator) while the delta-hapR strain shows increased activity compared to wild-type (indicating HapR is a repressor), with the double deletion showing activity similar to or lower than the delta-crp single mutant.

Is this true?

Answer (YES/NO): YES